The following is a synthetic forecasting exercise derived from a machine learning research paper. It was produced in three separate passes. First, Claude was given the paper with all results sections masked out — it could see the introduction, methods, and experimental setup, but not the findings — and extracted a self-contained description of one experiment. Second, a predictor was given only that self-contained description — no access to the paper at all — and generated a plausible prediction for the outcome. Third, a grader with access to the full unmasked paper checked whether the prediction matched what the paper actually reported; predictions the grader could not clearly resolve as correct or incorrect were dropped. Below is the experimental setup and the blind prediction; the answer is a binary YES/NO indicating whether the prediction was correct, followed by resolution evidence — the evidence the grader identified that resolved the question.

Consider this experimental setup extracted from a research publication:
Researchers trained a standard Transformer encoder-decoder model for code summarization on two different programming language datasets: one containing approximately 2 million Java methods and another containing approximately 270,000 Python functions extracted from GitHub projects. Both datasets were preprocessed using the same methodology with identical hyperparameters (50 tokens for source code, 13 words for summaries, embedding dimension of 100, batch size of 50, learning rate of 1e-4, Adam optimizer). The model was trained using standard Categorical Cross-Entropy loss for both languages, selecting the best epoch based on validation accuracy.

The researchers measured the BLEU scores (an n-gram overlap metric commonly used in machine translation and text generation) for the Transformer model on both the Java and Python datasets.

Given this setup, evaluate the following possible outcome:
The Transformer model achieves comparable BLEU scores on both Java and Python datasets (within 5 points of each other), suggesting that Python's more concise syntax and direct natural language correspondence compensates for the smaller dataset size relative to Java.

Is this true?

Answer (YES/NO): YES